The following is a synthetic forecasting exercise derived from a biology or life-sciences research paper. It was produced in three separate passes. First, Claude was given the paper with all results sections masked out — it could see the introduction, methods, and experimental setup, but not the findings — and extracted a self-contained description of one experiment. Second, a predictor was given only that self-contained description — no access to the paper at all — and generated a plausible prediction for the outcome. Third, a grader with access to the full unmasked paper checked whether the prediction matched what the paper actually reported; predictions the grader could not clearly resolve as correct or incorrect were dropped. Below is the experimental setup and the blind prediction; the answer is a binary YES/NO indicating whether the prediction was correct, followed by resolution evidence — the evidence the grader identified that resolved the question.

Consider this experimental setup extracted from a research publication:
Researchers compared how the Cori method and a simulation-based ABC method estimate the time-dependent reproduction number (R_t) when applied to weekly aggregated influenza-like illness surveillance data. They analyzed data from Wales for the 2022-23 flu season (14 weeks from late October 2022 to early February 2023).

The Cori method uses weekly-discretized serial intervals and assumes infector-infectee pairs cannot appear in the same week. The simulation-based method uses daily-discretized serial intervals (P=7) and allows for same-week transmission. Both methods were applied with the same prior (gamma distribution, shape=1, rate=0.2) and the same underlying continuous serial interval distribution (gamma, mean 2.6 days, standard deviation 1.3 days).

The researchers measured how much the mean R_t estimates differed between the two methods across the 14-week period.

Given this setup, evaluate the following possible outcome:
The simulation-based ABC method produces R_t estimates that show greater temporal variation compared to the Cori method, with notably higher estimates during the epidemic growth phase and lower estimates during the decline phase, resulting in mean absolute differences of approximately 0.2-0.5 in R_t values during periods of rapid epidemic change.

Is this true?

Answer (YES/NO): NO